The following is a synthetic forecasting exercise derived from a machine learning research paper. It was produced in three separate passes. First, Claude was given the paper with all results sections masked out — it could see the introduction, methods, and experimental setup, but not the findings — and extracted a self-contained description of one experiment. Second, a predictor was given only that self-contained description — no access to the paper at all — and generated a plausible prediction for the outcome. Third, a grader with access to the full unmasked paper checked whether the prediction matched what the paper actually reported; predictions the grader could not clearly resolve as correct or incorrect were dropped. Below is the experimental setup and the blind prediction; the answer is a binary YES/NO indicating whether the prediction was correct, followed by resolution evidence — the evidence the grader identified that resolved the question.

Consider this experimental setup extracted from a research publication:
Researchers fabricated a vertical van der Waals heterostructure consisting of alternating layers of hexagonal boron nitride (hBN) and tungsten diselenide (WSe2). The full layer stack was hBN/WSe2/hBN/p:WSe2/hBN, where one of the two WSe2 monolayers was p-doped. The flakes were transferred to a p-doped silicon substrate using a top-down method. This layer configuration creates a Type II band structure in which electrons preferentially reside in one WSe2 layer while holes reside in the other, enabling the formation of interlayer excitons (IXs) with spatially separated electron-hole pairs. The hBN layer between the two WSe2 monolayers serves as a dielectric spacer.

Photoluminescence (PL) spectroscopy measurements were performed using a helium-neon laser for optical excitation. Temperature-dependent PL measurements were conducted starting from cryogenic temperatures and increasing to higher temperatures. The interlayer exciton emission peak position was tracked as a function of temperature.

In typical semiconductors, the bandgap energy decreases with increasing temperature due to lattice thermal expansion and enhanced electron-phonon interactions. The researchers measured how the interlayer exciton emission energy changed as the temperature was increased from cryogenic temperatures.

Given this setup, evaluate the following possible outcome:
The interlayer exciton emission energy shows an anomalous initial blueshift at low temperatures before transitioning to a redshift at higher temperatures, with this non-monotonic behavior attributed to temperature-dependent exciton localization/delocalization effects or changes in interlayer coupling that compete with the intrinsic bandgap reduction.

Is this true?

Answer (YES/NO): NO